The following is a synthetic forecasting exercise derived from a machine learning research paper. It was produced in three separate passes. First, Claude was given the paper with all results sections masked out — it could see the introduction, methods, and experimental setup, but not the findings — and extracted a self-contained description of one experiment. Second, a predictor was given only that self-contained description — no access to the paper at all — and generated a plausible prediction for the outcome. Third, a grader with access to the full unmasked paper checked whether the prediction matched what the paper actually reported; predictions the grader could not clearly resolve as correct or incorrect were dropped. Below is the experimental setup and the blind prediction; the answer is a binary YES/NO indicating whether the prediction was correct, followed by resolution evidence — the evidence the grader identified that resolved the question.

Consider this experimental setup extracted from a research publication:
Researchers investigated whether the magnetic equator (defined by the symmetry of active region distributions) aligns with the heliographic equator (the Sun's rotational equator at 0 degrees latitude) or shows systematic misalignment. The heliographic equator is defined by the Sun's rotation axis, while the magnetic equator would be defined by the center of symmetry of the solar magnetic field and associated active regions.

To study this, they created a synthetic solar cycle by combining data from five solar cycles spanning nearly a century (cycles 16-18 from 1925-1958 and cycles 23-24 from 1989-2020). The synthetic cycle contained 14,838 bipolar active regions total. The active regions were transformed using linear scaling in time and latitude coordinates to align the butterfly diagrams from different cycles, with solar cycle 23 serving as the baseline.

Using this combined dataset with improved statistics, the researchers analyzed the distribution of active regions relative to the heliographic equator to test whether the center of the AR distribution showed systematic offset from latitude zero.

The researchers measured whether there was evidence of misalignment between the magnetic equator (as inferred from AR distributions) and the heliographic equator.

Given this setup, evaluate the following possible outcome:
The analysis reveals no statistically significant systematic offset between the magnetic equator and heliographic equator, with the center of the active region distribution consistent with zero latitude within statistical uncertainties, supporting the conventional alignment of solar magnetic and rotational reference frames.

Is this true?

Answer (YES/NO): NO